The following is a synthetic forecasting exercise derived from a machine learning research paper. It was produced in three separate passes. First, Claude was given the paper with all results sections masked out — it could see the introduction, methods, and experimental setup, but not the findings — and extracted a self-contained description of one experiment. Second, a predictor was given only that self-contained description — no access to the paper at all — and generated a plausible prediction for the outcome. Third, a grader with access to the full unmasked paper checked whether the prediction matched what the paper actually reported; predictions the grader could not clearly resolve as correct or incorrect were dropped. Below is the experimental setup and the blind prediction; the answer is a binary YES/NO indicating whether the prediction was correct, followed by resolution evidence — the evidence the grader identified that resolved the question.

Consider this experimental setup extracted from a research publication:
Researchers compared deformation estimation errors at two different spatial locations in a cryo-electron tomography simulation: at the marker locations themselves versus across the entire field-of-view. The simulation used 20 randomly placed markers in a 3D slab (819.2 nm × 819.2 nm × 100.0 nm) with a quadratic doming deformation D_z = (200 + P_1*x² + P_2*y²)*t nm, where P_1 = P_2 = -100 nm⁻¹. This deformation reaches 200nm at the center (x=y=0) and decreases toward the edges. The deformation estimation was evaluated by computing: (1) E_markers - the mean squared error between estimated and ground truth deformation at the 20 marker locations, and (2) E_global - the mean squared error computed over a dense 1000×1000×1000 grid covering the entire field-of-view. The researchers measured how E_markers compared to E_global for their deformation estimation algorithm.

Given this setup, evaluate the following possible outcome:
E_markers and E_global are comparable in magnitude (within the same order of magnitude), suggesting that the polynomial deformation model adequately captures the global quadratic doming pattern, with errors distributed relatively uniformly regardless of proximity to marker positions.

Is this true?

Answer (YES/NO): NO